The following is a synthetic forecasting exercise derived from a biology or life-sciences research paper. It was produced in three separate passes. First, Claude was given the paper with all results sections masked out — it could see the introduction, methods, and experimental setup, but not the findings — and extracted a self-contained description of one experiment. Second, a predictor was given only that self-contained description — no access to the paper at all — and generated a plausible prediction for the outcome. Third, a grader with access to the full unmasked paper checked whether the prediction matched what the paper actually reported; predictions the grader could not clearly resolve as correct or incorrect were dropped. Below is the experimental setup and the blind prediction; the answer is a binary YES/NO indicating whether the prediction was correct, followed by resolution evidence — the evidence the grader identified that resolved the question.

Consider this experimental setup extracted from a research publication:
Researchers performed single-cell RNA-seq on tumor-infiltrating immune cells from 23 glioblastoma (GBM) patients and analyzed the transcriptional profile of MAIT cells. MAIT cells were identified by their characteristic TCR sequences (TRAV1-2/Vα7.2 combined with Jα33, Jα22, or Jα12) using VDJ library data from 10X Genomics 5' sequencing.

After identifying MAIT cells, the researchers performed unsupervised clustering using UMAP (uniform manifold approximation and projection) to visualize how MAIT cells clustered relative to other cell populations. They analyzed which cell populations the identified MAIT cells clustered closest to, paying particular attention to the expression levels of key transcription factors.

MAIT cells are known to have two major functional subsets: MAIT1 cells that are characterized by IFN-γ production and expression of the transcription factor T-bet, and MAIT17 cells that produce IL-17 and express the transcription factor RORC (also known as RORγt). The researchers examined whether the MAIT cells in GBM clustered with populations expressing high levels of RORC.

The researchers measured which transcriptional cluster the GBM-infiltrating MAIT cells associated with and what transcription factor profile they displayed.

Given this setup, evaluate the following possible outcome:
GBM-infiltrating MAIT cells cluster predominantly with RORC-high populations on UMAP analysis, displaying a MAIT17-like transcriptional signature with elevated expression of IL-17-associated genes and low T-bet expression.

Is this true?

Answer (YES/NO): YES